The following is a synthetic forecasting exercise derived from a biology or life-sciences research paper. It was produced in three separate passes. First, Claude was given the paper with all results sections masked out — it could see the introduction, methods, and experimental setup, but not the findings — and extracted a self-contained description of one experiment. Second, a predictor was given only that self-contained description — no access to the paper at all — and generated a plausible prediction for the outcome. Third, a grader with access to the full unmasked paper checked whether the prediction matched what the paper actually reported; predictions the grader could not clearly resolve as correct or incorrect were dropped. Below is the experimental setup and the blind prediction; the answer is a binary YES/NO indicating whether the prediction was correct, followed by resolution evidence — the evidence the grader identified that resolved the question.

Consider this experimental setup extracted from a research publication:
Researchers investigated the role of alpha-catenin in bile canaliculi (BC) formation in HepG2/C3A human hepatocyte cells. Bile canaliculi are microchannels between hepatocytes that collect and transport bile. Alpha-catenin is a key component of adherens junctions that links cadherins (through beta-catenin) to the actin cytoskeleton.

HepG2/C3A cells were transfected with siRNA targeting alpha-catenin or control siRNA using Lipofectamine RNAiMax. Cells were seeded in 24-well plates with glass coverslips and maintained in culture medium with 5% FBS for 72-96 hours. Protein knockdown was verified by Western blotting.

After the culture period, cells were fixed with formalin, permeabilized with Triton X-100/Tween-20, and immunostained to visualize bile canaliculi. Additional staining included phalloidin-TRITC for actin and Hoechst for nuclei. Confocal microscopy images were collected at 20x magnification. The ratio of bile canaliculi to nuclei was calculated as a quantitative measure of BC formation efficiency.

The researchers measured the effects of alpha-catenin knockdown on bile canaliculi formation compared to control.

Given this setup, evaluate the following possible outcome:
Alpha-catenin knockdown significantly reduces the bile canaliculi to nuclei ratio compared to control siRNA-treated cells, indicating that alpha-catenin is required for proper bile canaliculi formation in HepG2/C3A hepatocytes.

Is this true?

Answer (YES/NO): NO